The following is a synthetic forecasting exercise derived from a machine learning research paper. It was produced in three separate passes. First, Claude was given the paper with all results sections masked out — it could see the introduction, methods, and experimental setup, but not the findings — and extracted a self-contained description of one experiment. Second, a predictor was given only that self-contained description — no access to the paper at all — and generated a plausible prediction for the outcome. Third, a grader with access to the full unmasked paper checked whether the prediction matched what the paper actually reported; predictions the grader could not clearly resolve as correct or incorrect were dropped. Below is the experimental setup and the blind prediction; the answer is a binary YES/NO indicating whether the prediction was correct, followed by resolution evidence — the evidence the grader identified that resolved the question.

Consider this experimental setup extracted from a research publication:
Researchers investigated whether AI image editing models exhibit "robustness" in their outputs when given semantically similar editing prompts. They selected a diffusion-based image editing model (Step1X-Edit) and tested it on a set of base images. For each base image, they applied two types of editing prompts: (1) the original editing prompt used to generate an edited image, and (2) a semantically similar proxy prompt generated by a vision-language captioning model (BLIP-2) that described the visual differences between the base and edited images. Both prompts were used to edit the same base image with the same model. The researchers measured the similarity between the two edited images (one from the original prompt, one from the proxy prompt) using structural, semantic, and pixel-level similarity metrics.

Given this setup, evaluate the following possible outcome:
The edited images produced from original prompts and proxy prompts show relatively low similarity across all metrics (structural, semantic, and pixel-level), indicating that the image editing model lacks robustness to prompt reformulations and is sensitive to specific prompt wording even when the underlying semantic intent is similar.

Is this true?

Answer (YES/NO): NO